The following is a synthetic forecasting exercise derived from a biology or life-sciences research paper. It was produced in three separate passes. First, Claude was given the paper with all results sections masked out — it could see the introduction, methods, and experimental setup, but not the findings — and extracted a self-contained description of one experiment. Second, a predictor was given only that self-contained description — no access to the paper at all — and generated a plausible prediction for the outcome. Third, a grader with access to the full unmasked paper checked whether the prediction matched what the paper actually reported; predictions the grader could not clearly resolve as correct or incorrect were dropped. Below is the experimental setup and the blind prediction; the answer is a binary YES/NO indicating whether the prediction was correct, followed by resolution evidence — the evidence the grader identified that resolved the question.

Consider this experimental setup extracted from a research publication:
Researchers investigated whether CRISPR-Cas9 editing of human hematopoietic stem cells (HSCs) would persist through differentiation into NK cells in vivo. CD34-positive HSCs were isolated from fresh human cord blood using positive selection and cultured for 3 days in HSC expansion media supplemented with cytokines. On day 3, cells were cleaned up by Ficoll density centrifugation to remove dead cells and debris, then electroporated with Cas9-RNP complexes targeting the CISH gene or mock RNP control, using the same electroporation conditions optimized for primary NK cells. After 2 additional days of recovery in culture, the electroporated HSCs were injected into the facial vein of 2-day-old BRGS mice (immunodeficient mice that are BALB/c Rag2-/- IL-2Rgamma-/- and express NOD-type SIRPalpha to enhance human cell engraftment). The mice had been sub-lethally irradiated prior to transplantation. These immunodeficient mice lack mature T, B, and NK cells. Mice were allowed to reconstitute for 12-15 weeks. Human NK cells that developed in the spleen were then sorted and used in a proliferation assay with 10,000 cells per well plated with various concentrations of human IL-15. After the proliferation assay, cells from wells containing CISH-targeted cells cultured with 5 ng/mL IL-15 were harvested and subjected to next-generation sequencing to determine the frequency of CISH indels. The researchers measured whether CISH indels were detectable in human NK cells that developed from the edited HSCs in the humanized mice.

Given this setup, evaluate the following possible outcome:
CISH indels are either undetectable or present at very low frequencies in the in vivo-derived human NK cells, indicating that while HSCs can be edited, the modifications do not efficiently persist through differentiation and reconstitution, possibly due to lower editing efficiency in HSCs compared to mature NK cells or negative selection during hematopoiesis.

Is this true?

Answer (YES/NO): NO